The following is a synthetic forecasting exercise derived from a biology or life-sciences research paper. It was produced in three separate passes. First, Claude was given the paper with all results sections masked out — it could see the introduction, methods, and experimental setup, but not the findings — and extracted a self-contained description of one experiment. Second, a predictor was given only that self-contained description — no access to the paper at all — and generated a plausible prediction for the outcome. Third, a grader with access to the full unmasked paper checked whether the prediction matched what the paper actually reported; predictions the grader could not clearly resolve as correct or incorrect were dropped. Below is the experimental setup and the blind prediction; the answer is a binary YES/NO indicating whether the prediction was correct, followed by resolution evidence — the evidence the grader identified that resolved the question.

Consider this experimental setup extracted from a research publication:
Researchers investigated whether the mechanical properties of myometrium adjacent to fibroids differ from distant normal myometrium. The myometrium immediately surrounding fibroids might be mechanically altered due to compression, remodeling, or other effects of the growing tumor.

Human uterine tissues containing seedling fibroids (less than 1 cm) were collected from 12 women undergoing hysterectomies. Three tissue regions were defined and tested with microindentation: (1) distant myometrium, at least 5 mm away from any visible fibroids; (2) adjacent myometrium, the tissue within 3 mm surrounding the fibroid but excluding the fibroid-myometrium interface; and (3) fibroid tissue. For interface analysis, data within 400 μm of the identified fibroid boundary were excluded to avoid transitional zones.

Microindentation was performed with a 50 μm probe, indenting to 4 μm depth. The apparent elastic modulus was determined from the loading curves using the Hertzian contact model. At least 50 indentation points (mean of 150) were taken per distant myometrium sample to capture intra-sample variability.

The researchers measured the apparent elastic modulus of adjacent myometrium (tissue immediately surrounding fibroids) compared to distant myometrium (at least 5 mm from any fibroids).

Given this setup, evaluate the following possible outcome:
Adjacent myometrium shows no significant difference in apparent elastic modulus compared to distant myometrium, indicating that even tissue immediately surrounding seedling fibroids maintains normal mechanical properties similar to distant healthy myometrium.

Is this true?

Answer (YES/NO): YES